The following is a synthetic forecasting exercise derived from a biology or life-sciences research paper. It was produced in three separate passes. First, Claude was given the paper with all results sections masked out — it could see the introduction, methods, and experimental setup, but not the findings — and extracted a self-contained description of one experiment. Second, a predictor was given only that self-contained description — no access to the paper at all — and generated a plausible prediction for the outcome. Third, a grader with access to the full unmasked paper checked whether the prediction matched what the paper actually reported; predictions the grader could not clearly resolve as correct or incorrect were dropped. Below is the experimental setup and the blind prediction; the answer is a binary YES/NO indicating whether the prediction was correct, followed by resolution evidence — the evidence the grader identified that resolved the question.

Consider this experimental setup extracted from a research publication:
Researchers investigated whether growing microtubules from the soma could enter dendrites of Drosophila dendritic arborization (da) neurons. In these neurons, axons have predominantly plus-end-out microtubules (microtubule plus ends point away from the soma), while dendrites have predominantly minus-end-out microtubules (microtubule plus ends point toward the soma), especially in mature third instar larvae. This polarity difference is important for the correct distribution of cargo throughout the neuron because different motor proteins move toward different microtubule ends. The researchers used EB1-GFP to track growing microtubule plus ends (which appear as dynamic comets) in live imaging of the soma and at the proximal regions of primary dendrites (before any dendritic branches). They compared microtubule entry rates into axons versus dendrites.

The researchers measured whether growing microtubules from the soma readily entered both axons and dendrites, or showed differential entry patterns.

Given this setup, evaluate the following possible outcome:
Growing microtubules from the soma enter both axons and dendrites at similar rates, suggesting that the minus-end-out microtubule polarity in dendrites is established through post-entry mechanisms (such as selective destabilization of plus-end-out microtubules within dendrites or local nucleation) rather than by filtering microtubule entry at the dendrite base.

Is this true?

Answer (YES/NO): NO